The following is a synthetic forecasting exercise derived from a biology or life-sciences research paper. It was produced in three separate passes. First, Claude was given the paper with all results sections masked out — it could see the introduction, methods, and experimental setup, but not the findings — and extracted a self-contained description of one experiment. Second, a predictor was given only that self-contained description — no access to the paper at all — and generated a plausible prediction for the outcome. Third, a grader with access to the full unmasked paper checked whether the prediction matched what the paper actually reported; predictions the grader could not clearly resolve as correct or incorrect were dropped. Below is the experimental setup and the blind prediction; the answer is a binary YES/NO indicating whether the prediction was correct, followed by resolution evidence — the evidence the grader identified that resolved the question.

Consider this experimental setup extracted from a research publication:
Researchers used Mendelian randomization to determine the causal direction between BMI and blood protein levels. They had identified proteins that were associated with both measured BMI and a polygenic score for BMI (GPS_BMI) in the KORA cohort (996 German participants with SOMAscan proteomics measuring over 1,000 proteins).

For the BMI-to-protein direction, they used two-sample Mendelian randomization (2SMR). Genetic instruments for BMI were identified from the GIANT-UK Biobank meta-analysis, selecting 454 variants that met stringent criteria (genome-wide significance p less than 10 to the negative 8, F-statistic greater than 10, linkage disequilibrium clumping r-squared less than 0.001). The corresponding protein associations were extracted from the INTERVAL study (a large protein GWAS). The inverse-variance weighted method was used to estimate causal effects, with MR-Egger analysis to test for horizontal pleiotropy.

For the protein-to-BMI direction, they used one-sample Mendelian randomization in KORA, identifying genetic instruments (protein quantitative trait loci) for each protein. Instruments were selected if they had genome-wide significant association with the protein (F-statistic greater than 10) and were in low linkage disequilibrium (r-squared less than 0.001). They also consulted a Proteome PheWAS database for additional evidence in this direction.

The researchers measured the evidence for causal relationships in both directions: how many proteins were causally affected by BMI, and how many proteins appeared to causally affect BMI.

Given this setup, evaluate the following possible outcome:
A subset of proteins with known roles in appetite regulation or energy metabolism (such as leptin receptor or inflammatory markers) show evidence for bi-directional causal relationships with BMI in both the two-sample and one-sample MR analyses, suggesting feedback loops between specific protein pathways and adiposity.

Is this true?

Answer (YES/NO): YES